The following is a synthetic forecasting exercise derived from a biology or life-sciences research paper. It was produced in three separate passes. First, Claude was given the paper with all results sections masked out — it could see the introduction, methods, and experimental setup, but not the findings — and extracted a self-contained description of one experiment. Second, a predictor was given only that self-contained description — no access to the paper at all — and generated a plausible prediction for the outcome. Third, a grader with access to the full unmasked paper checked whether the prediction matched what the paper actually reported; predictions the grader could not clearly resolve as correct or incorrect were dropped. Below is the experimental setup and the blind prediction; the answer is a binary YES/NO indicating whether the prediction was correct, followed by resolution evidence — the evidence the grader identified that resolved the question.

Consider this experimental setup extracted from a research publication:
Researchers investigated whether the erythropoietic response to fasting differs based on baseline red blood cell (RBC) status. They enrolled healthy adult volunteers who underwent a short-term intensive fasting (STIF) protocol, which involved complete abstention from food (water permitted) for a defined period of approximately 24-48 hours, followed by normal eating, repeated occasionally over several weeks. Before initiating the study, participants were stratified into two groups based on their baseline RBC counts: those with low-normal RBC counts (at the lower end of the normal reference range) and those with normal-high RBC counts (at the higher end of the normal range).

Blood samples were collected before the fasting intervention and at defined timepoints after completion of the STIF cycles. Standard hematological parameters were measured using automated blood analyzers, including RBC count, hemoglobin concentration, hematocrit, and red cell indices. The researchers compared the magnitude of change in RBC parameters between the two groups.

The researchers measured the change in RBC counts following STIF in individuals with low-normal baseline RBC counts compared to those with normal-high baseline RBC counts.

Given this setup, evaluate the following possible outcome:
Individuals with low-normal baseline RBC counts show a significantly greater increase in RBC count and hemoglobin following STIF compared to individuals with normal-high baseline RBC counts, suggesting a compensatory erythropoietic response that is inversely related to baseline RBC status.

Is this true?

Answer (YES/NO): YES